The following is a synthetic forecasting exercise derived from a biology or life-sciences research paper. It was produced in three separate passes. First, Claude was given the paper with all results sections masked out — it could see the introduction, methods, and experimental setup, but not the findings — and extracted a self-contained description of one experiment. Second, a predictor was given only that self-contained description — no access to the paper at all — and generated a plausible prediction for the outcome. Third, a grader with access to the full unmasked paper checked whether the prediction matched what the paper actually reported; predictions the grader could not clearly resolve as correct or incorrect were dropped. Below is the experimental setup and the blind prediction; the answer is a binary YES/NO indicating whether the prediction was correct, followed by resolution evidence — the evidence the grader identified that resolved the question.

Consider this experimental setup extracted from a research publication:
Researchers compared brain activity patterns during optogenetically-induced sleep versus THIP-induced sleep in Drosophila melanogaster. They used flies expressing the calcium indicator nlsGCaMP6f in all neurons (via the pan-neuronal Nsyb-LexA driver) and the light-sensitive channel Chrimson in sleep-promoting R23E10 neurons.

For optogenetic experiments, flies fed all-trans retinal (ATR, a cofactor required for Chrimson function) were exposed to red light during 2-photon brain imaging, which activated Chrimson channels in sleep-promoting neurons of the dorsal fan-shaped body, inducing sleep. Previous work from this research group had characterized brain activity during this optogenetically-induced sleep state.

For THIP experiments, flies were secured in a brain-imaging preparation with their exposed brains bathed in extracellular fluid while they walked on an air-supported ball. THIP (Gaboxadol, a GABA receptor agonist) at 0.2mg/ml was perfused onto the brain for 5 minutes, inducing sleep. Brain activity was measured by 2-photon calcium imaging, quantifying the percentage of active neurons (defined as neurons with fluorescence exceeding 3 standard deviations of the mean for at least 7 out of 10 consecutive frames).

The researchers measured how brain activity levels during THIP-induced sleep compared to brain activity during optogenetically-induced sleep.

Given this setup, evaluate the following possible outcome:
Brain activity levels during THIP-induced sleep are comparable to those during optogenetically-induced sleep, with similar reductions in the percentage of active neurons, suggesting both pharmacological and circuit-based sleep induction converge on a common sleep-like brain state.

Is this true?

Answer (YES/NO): NO